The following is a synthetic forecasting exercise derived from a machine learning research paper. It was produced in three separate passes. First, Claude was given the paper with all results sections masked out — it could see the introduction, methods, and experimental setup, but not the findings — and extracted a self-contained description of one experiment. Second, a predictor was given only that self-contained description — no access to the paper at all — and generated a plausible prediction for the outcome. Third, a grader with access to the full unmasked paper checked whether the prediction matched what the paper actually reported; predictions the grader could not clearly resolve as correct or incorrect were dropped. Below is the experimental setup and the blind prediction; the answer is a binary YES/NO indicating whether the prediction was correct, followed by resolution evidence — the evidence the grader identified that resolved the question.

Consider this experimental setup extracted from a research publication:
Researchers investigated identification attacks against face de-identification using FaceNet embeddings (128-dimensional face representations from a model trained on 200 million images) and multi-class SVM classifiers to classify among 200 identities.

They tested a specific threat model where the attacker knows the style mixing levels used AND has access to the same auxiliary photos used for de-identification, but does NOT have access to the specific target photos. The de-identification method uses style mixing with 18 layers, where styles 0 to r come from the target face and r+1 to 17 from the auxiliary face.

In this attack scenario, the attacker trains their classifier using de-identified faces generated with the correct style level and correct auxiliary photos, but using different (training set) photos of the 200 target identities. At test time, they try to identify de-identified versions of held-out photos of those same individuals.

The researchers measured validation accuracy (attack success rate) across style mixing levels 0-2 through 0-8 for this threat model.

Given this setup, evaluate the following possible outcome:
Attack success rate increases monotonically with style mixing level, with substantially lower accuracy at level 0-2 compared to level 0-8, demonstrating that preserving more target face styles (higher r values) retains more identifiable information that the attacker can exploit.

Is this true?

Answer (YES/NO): YES